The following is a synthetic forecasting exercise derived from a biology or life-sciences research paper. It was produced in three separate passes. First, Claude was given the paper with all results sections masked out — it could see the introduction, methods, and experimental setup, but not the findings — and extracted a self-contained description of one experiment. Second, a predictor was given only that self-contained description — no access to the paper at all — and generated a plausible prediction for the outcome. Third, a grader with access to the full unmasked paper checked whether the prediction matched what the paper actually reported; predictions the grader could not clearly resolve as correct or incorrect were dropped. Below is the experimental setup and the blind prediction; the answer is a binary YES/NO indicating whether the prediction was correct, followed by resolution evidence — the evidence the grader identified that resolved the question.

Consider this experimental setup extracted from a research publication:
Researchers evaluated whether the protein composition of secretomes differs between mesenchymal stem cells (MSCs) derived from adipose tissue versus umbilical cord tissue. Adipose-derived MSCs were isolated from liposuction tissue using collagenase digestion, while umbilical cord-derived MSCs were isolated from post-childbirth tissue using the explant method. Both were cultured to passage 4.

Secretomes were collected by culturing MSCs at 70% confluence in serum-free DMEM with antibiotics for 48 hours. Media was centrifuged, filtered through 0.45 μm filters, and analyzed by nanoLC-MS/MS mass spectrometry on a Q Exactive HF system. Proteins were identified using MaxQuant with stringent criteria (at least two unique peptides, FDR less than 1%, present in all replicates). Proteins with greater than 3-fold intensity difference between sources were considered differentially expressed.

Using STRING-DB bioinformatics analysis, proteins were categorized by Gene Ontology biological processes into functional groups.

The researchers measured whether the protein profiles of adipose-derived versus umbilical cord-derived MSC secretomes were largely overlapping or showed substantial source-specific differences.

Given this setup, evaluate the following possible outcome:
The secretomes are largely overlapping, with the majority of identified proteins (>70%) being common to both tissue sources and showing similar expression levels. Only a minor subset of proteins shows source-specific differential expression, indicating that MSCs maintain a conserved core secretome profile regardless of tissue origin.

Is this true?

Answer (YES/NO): NO